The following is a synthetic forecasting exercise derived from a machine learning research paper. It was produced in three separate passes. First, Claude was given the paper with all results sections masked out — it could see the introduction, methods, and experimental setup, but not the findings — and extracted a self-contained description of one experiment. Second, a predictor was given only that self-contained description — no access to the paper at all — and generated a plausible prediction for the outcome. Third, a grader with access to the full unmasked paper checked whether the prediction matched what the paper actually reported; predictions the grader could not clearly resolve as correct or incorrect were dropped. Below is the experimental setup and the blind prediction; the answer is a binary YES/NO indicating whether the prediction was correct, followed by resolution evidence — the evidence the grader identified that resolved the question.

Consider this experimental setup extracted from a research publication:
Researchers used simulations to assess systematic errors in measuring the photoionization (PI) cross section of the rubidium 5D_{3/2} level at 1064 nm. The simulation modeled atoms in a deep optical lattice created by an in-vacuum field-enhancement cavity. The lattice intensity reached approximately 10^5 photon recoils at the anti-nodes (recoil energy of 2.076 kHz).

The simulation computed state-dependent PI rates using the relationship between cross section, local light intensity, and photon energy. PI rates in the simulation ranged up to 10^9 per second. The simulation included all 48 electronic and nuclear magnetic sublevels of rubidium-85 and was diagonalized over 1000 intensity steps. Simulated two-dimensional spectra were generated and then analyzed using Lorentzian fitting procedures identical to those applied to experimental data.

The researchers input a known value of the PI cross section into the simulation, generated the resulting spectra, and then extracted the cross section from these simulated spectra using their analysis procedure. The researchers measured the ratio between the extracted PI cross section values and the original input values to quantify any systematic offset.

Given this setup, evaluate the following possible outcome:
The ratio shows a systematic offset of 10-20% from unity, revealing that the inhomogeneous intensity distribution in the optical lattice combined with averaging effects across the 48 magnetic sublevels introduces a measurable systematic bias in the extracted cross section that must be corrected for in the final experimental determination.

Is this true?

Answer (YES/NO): NO